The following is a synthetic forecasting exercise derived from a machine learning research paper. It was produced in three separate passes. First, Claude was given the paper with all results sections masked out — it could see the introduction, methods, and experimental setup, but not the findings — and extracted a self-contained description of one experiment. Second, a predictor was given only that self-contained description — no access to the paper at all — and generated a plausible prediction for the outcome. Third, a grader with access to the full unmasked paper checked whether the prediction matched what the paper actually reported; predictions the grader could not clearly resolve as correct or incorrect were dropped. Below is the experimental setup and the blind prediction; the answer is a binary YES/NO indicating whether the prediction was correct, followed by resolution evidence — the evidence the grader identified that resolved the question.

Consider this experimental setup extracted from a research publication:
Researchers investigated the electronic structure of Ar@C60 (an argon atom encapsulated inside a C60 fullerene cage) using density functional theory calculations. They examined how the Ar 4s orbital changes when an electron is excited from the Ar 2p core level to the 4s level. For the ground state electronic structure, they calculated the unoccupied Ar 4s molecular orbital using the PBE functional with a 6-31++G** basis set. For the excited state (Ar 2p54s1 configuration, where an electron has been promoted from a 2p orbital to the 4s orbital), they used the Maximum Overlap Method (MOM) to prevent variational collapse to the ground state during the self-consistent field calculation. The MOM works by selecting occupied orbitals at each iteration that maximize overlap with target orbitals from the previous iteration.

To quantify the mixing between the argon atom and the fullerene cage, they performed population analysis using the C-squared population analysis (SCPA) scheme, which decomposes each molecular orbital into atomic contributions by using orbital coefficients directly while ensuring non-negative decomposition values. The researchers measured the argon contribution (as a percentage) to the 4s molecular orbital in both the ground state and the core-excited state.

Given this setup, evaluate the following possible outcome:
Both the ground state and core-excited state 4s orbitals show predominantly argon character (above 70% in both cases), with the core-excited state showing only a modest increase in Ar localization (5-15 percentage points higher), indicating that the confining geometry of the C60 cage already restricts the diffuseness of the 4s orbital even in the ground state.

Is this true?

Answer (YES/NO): NO